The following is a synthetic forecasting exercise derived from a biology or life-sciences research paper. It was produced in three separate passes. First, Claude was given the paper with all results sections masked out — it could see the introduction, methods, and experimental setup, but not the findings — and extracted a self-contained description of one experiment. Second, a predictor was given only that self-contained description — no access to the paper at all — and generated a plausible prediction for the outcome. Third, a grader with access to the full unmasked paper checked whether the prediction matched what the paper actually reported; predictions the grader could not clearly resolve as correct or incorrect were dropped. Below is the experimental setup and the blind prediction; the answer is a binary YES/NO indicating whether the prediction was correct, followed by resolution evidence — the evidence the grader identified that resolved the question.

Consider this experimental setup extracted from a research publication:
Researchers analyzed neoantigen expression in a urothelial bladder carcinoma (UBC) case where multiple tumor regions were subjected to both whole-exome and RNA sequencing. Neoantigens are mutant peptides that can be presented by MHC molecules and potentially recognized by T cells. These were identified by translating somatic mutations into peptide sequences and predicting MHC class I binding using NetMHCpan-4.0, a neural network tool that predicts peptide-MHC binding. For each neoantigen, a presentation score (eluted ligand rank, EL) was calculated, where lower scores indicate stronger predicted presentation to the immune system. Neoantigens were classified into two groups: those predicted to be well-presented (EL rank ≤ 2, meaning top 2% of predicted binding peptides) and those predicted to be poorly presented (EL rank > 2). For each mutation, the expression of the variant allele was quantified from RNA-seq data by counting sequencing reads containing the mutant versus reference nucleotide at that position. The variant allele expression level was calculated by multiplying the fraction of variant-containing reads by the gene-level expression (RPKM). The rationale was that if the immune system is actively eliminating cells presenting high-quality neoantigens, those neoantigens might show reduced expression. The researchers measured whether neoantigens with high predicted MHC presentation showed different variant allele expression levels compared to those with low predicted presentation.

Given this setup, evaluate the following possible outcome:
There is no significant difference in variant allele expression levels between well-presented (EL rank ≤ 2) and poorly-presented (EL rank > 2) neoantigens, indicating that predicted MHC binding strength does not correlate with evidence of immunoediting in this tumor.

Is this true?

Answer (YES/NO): NO